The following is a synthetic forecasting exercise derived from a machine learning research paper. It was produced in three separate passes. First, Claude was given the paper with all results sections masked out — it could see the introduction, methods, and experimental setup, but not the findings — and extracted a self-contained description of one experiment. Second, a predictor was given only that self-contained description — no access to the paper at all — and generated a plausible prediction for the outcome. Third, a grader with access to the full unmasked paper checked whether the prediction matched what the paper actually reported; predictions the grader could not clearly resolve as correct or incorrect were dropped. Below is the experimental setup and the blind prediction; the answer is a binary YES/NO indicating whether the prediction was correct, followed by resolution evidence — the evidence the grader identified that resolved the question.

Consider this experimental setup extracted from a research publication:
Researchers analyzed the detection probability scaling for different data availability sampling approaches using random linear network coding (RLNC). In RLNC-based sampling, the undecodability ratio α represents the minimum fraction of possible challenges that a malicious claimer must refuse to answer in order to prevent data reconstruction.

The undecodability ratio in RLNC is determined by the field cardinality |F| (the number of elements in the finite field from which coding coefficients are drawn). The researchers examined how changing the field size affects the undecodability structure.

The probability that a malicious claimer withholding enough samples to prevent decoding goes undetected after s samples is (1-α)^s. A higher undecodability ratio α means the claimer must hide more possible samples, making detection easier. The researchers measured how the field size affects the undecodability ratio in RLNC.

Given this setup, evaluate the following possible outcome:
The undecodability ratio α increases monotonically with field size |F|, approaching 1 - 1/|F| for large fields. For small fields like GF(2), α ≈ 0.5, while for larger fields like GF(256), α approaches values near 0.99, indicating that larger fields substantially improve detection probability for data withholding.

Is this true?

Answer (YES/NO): YES